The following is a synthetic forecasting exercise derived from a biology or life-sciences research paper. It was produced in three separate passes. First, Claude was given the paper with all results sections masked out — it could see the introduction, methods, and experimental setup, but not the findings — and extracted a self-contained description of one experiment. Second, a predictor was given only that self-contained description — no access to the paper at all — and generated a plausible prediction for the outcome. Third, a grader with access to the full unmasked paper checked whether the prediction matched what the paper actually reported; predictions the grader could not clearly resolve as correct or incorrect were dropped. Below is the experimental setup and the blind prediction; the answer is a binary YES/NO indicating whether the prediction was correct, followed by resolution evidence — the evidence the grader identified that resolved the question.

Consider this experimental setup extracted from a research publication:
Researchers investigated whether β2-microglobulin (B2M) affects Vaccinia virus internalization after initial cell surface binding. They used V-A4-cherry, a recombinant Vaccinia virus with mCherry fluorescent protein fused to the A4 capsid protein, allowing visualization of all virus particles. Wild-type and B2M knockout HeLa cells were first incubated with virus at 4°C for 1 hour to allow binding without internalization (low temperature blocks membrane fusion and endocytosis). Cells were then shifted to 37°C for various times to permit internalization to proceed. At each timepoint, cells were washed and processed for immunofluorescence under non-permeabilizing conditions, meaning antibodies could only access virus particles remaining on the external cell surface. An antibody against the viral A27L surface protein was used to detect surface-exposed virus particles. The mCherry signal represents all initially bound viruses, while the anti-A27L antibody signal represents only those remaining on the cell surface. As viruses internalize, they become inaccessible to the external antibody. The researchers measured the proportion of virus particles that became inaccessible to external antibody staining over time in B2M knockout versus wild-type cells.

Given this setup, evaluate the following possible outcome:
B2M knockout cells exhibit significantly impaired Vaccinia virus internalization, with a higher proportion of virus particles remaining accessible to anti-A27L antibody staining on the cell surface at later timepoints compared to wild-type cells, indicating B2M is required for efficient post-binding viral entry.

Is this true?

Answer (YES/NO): YES